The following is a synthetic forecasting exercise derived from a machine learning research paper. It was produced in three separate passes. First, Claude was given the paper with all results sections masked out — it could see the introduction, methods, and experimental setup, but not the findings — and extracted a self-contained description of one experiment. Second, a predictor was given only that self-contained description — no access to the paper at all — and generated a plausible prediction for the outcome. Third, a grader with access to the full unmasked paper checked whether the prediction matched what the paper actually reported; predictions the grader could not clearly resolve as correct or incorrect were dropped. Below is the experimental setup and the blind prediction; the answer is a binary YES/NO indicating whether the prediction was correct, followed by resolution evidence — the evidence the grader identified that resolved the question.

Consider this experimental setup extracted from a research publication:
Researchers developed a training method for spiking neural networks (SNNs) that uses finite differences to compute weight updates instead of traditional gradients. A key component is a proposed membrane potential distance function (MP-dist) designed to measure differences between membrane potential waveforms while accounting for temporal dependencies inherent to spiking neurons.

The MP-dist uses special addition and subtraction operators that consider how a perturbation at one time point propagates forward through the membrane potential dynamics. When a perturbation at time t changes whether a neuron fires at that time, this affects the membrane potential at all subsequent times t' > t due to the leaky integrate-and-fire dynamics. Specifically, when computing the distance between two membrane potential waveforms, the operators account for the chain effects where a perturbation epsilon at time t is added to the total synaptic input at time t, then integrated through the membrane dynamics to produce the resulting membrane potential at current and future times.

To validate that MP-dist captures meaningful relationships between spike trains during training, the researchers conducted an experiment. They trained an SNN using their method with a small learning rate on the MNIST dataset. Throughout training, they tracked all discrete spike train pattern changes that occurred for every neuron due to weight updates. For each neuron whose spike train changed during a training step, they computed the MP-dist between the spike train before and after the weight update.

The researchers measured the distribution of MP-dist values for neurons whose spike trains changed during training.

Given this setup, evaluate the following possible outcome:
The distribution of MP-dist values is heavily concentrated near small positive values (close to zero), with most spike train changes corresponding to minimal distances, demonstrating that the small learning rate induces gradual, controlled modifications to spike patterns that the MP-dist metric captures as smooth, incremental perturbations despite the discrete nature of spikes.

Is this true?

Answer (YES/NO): YES